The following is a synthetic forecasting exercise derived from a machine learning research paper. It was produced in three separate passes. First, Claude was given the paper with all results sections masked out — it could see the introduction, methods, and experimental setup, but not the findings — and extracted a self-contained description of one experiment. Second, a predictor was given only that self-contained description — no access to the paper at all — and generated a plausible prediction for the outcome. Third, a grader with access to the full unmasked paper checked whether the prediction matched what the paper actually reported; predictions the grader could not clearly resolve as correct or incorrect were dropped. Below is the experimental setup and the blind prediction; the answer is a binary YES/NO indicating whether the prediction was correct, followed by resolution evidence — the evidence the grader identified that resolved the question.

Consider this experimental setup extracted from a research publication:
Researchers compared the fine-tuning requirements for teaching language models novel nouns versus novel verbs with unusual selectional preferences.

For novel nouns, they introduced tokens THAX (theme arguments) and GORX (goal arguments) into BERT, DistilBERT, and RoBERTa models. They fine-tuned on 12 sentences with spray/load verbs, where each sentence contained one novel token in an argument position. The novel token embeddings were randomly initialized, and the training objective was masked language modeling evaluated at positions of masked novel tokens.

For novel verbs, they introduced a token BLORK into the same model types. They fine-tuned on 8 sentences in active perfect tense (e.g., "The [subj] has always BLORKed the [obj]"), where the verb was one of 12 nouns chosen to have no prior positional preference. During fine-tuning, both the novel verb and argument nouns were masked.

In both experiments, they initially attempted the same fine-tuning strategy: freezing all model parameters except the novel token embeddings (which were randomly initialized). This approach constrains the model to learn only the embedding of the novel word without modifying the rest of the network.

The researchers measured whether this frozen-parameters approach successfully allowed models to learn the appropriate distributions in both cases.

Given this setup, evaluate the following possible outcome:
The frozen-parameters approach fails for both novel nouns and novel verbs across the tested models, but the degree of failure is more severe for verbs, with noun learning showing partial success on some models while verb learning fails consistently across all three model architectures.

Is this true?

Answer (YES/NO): NO